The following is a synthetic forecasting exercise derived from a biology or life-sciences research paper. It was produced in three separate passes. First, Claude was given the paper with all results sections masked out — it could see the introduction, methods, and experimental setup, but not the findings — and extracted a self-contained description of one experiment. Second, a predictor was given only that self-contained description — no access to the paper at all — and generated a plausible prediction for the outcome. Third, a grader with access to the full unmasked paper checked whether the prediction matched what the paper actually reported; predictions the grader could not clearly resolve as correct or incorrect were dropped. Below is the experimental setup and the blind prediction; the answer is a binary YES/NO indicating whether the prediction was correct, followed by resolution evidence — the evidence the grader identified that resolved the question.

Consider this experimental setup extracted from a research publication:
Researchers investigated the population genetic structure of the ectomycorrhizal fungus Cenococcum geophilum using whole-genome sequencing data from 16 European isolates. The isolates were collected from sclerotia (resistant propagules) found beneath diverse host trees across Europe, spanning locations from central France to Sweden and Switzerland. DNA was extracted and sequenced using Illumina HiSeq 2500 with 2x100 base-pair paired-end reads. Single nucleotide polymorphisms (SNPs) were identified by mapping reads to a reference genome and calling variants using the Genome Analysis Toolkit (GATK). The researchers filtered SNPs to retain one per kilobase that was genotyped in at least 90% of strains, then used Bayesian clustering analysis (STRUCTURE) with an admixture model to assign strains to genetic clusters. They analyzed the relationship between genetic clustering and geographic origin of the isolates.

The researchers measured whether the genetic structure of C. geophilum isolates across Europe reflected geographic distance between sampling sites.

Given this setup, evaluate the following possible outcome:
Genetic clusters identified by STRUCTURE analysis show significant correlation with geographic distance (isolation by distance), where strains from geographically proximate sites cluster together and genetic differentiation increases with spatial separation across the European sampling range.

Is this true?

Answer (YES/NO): NO